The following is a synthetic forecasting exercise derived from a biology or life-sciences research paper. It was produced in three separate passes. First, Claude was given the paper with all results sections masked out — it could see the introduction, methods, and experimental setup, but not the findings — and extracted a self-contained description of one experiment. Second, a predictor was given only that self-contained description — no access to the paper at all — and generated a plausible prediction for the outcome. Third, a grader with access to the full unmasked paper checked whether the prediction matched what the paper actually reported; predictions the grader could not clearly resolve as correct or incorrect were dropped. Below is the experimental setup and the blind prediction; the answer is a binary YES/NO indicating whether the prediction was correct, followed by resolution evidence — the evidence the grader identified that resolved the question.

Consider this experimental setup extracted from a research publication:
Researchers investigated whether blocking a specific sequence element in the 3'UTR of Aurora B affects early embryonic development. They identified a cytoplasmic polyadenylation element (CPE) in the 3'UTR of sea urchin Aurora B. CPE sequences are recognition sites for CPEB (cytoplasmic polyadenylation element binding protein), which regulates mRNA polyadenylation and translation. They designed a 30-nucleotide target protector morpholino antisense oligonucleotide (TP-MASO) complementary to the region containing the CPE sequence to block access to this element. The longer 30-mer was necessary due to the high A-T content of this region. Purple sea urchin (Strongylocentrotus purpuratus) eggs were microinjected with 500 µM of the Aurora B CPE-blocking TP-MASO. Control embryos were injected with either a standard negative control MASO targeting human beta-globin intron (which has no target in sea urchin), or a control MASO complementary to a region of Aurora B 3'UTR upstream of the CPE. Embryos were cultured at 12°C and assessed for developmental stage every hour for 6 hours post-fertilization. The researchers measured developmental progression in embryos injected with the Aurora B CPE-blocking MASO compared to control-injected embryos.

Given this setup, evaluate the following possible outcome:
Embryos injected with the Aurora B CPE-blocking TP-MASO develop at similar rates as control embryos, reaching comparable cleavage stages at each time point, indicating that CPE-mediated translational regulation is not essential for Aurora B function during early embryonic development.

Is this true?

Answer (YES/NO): NO